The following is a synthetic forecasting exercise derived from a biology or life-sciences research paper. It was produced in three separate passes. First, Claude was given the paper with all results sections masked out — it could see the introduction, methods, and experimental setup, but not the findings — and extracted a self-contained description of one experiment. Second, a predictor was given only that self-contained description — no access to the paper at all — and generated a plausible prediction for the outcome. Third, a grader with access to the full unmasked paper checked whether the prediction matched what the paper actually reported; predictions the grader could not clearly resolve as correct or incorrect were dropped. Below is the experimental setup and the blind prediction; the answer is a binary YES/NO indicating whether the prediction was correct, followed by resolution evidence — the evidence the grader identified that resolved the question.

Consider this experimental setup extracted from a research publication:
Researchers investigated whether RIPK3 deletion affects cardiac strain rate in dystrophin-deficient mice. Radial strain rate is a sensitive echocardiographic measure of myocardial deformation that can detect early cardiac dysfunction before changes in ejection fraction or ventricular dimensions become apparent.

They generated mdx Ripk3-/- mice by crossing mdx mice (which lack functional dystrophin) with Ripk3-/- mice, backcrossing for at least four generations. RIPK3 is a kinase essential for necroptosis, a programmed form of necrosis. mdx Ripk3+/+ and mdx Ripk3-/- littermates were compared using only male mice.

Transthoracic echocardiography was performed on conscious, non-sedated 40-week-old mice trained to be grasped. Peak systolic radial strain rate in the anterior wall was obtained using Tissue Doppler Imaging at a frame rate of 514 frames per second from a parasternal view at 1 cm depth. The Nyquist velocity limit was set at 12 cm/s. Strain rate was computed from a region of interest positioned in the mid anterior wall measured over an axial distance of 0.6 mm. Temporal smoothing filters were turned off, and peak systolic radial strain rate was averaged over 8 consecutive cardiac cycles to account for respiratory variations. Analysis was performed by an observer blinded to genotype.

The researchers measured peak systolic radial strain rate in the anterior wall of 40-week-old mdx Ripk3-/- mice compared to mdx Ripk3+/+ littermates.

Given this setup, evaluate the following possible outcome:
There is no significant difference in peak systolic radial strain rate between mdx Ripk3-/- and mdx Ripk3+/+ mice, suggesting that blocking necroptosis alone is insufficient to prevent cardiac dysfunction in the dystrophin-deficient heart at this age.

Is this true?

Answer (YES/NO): YES